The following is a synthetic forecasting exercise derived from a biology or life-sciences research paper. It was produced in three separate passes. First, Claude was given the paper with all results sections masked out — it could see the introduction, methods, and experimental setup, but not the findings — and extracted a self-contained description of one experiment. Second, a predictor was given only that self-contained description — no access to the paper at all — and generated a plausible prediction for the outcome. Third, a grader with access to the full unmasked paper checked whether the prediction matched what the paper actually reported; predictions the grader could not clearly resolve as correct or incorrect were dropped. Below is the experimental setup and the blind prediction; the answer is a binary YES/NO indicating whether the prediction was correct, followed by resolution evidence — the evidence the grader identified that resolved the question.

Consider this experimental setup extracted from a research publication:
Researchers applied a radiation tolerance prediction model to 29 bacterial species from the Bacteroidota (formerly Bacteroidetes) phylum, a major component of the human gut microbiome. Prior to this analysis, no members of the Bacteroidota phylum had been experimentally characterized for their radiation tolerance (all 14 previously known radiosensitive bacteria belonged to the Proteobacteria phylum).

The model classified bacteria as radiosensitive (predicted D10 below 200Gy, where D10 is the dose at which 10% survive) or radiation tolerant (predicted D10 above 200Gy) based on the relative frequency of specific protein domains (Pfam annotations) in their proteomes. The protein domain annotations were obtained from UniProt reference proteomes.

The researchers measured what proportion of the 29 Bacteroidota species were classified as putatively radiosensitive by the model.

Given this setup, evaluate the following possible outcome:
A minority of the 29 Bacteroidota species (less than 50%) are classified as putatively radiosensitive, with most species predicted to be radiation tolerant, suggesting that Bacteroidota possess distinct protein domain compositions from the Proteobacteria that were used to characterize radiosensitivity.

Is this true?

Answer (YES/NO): NO